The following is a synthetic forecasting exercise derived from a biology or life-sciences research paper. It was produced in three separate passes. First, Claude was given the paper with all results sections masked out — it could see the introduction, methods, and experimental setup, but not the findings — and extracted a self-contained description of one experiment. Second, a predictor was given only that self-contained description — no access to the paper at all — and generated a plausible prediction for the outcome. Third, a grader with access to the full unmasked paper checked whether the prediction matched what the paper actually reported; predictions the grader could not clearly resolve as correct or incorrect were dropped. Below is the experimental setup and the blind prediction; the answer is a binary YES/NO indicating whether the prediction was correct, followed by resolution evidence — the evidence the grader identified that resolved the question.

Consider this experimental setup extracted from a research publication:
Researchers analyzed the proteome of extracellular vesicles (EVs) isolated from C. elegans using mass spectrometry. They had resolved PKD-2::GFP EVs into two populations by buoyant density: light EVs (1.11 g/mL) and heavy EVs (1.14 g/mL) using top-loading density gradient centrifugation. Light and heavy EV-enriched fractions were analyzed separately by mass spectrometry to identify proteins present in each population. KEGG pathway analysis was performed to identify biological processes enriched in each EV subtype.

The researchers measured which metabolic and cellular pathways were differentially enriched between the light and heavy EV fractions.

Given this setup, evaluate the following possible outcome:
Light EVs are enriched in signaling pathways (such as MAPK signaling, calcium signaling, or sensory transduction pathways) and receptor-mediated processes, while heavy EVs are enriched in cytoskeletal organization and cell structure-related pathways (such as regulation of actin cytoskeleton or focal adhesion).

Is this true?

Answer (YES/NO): NO